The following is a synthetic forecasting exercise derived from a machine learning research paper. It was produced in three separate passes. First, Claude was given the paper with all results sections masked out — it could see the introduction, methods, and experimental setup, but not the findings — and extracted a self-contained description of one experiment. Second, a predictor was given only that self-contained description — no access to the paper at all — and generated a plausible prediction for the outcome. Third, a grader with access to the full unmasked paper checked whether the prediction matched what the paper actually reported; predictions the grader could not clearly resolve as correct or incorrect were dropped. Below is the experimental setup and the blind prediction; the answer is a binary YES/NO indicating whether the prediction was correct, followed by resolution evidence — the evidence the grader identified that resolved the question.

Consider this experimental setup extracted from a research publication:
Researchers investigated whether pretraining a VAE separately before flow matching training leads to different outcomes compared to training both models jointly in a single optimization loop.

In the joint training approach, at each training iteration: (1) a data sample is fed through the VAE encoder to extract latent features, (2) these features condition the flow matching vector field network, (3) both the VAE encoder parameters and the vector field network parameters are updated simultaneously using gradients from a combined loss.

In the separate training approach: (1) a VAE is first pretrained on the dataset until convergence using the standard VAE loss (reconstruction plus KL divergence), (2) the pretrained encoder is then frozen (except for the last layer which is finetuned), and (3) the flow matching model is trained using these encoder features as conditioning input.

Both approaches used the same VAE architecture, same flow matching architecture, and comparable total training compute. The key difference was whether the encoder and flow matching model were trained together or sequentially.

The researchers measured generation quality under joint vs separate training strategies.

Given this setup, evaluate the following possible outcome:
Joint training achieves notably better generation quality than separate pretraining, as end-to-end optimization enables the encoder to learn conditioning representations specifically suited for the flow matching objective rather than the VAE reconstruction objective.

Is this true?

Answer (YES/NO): NO